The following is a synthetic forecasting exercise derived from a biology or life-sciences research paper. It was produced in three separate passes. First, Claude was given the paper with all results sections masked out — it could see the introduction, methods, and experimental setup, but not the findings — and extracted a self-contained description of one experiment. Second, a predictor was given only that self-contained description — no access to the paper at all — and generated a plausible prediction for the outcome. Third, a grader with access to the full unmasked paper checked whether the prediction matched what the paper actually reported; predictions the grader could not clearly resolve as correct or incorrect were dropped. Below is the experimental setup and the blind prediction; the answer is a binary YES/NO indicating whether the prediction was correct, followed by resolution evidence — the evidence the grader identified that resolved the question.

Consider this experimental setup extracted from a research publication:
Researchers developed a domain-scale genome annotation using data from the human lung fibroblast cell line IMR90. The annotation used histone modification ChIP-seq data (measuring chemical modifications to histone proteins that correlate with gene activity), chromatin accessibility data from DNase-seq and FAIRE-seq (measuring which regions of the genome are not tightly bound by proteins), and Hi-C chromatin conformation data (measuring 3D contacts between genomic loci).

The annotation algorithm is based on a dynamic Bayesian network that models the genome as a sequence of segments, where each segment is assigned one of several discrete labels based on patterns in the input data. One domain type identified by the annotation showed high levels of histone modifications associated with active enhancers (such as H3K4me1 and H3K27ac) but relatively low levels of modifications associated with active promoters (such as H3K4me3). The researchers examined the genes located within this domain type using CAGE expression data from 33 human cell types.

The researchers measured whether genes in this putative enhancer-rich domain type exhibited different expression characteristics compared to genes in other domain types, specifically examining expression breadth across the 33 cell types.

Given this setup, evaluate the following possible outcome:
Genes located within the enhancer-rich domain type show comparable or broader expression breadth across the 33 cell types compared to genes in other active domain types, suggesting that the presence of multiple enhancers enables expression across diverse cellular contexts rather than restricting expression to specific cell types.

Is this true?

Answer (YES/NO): NO